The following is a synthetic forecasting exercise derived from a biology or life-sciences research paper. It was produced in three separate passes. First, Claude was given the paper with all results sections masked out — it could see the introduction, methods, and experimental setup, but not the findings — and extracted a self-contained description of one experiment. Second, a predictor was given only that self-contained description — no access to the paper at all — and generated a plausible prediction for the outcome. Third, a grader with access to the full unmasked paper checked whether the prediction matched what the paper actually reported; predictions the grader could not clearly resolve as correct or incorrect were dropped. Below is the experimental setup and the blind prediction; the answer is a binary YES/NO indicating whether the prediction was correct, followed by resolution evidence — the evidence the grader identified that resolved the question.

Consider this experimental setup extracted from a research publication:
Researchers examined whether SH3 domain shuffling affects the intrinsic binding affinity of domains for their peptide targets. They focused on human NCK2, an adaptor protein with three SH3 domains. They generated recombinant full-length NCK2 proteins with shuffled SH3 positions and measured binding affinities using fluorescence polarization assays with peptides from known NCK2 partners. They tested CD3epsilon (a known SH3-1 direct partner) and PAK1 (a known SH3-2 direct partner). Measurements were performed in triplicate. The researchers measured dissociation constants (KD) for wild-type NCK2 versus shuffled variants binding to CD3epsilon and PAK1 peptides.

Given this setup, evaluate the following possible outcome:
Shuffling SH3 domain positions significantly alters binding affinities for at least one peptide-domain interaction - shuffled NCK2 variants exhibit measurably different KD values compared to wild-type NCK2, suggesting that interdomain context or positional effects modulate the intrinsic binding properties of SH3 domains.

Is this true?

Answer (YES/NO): NO